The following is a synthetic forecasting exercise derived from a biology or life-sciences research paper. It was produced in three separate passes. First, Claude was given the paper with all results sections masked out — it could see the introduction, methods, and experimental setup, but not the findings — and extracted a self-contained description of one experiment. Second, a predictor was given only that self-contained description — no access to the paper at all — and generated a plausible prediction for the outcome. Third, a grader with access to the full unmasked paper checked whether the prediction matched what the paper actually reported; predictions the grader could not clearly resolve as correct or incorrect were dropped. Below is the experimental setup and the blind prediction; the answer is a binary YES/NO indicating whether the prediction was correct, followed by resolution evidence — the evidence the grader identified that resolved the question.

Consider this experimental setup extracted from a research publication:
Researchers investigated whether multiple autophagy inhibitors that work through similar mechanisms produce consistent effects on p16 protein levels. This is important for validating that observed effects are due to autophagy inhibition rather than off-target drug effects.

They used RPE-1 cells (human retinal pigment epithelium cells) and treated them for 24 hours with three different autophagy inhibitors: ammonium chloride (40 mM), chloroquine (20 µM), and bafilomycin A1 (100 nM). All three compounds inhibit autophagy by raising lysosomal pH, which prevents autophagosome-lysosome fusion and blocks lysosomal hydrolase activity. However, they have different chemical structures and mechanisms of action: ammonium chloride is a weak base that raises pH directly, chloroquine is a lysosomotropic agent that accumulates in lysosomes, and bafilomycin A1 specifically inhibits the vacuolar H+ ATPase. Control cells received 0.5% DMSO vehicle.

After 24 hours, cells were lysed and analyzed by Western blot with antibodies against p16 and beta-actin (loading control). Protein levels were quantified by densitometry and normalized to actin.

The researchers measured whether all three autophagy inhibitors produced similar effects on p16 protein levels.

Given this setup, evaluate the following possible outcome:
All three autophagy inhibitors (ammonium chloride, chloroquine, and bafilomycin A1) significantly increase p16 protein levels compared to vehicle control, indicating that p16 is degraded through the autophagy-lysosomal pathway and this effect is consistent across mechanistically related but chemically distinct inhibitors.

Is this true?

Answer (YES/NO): YES